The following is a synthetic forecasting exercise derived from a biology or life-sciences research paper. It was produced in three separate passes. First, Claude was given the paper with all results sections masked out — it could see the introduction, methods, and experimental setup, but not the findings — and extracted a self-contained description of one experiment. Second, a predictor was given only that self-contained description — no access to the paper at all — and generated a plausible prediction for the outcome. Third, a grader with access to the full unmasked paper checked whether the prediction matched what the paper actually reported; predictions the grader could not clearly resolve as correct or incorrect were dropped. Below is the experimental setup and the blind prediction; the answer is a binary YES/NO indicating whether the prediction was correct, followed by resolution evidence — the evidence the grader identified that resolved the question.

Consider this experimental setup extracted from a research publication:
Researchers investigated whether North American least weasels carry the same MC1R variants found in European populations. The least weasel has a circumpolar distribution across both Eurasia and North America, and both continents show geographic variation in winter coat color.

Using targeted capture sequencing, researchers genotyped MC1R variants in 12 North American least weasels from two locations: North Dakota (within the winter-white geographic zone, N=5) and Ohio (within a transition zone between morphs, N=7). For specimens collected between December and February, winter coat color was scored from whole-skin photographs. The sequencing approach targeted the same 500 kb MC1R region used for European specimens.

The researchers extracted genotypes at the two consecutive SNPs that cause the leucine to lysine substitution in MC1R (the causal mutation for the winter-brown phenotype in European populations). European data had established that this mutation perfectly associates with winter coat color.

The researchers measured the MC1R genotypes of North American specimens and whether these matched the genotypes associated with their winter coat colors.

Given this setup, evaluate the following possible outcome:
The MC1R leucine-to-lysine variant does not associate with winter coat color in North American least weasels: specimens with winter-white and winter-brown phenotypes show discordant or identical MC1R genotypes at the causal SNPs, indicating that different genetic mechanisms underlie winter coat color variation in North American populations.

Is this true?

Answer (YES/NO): YES